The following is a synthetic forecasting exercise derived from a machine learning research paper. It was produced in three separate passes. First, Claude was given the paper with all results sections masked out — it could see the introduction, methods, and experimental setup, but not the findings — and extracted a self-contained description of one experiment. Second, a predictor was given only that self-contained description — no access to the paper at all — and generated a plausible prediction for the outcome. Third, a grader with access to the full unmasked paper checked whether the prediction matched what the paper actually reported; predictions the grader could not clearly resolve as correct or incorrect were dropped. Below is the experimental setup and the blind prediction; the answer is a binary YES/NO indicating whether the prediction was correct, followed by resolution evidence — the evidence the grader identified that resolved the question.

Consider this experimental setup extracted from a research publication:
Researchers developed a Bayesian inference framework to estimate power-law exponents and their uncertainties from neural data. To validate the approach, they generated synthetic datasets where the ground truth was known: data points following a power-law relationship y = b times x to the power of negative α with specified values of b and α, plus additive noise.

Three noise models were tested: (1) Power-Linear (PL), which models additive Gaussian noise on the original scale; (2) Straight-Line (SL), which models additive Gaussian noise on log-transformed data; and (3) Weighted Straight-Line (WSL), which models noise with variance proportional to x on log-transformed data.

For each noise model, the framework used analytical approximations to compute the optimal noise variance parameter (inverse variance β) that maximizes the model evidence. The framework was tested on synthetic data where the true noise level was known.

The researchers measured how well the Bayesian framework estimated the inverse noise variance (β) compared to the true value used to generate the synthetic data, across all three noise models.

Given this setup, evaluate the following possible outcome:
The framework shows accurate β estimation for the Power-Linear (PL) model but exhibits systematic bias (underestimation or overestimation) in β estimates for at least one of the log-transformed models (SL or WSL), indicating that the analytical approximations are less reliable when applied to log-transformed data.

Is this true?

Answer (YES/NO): NO